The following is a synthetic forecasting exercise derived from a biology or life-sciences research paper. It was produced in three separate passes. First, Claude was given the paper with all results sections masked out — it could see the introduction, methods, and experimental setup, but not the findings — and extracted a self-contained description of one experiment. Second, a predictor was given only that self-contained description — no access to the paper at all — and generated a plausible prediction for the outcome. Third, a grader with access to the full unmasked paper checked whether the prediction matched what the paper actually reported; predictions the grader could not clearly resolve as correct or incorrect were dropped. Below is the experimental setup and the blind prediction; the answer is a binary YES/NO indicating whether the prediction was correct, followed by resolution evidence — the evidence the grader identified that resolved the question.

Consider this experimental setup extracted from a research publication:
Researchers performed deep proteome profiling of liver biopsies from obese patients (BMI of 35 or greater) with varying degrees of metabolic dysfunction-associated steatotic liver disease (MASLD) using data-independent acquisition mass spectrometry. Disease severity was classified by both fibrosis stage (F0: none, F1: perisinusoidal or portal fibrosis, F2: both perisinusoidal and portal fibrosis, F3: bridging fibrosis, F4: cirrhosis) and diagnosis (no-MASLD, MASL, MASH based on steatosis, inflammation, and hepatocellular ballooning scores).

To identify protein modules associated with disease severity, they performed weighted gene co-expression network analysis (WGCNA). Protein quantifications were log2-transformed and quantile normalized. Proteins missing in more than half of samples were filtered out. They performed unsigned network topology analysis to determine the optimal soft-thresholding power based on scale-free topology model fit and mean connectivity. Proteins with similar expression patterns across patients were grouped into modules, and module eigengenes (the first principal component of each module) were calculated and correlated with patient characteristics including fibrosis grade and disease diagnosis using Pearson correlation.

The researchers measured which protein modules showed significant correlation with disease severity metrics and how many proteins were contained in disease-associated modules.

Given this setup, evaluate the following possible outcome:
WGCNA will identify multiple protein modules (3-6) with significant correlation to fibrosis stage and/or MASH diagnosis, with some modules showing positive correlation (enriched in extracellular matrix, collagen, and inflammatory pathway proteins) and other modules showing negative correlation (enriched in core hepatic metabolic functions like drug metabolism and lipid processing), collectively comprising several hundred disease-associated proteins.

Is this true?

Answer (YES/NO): NO